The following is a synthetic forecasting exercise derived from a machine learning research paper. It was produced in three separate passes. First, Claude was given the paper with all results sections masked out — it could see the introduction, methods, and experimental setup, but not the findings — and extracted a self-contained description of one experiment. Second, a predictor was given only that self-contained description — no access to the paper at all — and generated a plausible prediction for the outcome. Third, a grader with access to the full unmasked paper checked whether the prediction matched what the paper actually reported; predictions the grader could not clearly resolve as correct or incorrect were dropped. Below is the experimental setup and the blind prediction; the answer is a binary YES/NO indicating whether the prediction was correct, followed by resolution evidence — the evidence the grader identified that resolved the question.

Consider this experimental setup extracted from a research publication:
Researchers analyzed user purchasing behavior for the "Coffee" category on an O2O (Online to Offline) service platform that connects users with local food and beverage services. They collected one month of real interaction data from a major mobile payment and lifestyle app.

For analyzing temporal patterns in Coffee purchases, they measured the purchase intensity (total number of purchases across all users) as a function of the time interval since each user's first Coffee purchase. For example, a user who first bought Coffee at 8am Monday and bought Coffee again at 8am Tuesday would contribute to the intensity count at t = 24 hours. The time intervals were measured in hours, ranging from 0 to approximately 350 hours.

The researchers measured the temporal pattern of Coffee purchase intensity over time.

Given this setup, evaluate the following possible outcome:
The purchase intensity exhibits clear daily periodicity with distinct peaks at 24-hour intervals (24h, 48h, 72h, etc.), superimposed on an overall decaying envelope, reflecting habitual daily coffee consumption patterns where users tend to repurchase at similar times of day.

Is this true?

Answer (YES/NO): NO